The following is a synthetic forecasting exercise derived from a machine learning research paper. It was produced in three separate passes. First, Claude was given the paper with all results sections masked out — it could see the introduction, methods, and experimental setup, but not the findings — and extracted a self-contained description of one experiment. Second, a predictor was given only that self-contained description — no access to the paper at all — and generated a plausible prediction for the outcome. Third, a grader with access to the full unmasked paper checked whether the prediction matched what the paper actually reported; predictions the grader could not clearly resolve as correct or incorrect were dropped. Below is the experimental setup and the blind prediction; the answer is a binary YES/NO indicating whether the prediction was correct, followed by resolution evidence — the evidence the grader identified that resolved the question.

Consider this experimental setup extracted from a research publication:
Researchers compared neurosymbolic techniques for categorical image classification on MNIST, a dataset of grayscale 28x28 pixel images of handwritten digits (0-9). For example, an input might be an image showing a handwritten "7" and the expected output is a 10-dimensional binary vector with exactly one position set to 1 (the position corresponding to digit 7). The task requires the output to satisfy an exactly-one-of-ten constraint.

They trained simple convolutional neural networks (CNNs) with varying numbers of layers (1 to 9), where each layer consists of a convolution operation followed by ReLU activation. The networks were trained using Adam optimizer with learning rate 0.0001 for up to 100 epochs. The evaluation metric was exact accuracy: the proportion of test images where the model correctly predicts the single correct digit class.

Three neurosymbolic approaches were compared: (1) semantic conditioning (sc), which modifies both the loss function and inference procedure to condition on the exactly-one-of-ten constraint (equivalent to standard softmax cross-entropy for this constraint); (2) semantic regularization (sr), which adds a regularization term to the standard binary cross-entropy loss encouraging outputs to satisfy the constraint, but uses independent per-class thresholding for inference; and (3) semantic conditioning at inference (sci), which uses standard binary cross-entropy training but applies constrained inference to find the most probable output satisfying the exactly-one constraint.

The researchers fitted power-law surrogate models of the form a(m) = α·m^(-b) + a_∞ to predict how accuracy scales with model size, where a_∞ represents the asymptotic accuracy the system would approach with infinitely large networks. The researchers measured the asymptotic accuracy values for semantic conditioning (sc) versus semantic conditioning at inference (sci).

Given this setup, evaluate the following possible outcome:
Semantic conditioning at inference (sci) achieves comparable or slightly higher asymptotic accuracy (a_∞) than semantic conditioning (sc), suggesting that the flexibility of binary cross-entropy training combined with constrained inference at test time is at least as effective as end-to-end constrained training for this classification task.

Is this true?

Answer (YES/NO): YES